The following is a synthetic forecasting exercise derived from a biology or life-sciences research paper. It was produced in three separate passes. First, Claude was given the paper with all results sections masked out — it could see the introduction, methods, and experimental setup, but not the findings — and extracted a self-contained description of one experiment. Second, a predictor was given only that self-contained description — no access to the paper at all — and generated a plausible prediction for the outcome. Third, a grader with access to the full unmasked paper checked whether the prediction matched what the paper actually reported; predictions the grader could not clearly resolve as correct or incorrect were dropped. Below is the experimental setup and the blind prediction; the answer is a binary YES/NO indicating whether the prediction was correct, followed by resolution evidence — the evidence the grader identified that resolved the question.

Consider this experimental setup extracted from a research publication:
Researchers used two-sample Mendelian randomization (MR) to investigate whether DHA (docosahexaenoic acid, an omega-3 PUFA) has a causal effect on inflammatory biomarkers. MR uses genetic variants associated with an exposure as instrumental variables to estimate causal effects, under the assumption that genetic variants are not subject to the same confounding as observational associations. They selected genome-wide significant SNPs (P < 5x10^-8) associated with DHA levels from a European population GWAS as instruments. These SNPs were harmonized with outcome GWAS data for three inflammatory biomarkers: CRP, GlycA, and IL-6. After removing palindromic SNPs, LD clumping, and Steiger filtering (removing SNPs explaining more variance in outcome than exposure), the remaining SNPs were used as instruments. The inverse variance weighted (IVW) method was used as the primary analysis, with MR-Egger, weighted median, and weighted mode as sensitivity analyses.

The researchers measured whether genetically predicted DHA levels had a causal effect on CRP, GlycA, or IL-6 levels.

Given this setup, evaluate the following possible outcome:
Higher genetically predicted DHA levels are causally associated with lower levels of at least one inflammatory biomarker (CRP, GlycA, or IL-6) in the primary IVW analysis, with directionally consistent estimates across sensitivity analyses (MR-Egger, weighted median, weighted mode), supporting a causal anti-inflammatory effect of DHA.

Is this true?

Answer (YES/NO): NO